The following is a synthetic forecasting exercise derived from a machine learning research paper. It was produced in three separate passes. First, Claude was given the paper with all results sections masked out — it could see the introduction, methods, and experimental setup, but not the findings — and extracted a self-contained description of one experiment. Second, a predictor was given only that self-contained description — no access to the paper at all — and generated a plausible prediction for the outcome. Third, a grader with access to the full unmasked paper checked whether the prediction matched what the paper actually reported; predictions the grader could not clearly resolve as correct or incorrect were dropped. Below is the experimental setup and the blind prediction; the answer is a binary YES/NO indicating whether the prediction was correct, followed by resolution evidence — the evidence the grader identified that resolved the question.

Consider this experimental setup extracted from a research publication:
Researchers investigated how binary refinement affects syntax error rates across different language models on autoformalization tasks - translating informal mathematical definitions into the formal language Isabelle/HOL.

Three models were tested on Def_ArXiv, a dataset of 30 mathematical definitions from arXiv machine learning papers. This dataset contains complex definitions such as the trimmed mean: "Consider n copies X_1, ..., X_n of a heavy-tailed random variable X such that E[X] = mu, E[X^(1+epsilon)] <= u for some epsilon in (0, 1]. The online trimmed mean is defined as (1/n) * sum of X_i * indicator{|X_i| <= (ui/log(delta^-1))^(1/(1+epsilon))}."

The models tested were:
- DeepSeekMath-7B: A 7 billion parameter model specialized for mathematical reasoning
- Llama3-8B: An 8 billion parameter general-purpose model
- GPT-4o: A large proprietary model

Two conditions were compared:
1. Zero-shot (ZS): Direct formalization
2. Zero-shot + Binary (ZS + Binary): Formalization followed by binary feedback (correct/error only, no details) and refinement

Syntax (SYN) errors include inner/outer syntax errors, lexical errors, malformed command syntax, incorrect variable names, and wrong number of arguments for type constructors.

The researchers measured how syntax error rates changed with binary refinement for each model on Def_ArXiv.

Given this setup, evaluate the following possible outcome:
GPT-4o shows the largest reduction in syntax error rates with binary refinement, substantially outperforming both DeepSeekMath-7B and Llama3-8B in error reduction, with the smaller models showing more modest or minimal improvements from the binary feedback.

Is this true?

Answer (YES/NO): NO